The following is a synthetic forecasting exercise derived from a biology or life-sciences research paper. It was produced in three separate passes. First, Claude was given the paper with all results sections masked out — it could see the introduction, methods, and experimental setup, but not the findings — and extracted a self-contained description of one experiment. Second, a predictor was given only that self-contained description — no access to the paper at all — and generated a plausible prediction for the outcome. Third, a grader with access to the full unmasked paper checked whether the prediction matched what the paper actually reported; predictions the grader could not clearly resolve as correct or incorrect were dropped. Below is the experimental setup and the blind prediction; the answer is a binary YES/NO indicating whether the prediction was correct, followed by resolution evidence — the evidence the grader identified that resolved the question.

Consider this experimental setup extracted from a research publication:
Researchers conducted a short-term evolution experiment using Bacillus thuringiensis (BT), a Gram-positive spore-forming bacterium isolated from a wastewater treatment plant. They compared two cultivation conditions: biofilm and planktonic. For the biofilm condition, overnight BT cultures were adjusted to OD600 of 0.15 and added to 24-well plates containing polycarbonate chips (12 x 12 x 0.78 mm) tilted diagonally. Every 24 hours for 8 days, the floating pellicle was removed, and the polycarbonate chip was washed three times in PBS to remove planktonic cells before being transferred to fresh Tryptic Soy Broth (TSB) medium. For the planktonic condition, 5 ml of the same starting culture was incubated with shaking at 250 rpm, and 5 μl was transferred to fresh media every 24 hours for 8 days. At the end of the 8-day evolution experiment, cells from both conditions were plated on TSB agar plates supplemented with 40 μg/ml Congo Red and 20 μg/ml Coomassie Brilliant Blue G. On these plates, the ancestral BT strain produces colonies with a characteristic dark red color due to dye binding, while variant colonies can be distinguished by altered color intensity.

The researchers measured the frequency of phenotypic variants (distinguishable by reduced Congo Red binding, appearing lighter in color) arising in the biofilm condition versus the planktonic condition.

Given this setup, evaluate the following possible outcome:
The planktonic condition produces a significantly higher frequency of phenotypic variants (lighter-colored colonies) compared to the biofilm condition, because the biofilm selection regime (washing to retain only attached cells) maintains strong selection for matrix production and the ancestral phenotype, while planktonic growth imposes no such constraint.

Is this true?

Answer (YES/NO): NO